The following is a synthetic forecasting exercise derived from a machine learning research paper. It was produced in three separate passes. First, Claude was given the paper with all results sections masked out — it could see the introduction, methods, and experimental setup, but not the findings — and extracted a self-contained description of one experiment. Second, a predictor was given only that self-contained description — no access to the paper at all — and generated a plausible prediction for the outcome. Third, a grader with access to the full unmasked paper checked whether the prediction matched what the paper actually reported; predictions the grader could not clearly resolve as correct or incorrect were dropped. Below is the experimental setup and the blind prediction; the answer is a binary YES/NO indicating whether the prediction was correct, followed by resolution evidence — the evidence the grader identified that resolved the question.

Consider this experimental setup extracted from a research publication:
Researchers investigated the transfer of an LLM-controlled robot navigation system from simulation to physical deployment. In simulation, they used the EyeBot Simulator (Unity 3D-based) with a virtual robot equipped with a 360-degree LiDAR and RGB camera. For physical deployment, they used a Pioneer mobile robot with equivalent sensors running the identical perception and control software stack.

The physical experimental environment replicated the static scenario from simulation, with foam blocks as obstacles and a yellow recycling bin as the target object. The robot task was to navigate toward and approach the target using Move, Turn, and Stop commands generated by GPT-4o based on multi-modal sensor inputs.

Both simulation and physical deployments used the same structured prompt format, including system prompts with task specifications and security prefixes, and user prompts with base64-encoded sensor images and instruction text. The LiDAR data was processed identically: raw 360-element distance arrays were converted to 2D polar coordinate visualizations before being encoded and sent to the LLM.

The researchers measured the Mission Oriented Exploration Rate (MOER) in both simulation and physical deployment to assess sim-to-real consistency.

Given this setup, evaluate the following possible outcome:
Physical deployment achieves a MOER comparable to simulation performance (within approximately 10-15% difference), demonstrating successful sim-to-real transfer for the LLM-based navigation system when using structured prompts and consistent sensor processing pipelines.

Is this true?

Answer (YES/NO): NO